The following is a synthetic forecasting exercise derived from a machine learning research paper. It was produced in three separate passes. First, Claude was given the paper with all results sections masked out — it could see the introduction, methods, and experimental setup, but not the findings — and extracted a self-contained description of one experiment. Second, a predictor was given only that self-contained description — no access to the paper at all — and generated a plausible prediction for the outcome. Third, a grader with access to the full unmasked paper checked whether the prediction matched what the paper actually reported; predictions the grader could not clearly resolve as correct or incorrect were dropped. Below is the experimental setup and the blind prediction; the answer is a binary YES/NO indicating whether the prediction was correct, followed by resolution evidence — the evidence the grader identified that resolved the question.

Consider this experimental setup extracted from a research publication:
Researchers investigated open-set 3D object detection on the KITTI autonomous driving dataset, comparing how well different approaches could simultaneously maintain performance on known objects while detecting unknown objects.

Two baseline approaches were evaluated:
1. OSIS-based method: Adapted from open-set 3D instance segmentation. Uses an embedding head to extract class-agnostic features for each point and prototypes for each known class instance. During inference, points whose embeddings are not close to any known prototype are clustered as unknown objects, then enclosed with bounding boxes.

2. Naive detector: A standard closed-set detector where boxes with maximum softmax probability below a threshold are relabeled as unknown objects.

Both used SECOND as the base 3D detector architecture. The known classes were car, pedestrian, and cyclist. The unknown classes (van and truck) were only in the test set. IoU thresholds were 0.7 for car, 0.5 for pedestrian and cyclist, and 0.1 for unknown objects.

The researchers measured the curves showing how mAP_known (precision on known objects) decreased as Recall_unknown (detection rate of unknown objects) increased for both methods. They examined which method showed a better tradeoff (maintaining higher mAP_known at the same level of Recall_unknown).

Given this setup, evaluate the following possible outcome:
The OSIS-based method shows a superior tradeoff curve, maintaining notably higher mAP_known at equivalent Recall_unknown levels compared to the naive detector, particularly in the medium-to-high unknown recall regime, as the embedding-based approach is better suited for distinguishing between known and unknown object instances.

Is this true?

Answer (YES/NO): NO